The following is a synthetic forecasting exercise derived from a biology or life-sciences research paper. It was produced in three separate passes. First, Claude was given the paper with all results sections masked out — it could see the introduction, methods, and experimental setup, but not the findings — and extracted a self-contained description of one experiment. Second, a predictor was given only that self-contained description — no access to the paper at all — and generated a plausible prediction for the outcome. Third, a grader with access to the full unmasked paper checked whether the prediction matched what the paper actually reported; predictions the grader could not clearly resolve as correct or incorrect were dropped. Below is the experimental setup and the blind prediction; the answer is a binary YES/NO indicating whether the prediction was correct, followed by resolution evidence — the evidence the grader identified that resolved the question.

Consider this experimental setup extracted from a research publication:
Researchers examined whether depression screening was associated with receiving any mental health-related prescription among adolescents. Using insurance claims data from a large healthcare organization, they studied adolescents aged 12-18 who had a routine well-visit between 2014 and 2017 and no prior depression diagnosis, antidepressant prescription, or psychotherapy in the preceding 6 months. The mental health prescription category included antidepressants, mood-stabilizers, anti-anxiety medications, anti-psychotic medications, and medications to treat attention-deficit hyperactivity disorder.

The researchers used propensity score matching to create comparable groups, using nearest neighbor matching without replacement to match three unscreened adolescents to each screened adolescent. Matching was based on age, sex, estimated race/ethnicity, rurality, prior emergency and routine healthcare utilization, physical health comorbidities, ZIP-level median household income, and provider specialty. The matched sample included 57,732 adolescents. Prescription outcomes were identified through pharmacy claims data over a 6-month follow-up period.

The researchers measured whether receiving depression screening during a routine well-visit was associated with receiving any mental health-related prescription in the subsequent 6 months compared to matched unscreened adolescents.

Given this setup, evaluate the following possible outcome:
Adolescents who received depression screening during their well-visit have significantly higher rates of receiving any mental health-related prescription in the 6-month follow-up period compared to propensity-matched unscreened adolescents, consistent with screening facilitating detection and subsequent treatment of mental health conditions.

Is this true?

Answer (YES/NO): NO